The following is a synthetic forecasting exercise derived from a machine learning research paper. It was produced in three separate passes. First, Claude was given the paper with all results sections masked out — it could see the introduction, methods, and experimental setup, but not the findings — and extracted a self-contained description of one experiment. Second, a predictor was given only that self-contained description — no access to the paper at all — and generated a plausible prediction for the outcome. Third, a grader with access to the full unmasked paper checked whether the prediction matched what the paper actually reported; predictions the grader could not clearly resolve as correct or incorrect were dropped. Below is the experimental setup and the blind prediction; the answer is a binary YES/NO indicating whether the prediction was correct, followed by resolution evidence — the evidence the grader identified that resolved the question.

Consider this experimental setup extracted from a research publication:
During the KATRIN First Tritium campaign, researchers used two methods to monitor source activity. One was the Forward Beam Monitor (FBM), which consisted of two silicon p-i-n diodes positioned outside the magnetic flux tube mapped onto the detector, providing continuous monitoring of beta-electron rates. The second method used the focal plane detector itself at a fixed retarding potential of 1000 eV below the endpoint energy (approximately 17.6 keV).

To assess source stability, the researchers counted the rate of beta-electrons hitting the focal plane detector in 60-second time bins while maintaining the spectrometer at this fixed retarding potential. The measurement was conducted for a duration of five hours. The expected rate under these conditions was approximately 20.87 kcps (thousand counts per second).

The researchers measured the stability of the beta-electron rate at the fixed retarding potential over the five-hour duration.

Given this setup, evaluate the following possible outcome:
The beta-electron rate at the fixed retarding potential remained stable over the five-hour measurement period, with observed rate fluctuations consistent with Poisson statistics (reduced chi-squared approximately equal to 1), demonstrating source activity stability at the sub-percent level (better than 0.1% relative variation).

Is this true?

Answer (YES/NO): YES